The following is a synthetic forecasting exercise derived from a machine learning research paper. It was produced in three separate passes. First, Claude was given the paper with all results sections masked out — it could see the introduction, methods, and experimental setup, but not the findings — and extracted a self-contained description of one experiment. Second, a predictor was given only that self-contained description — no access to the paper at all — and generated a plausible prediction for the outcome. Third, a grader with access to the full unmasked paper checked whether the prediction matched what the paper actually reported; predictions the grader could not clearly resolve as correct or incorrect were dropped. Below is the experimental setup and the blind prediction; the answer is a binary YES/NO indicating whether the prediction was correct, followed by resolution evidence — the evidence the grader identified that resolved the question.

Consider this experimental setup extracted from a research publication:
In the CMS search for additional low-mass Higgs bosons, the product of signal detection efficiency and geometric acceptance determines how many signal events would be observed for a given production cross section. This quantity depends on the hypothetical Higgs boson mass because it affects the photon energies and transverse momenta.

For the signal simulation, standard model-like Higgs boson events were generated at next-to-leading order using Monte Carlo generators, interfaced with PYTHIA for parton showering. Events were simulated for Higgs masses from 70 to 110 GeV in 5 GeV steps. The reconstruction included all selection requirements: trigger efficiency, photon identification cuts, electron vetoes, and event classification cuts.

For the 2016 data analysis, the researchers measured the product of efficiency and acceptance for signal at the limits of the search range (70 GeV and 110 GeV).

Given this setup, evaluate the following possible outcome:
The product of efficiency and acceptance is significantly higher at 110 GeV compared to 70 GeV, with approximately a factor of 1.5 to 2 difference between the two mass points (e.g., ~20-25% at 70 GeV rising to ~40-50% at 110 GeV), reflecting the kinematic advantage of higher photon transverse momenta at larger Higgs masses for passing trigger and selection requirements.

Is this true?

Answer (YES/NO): NO